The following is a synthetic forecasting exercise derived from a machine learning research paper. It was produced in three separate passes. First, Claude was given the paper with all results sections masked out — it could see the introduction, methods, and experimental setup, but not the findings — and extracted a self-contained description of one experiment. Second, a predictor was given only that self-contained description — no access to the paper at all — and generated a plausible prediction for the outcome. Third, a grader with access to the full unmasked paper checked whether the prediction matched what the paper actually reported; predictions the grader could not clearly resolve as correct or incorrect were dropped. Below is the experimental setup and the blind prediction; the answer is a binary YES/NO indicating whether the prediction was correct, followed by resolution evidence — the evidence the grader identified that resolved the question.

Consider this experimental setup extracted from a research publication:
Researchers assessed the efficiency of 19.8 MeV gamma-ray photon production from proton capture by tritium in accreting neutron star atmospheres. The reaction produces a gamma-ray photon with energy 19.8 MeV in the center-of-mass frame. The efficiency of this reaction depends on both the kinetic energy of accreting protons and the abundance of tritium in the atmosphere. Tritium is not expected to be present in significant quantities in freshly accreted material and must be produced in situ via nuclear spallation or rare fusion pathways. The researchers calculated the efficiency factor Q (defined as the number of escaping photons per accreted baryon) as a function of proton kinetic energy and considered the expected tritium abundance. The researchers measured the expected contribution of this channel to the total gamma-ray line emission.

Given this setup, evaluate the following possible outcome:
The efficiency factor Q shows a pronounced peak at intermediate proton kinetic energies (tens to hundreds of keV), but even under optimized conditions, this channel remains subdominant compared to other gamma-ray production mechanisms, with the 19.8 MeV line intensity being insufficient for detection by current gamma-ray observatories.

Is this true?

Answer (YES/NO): NO